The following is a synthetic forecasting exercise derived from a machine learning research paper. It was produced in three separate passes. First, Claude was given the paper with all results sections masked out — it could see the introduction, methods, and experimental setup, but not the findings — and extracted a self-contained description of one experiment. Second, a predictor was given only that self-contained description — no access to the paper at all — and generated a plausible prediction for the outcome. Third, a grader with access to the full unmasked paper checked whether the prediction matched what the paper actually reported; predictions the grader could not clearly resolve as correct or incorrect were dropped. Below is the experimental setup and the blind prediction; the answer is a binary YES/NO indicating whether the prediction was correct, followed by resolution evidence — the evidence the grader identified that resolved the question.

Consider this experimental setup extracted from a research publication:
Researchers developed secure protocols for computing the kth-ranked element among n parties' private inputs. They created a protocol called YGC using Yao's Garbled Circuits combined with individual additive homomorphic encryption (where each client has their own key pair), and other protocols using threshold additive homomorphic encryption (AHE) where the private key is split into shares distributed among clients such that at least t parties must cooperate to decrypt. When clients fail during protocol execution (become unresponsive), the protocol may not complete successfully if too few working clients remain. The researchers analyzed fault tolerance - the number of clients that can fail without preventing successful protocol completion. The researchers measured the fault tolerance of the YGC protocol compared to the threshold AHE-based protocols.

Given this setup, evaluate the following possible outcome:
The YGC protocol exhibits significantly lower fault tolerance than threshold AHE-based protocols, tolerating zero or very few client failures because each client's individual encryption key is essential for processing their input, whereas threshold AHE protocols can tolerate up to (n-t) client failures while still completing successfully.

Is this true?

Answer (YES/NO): YES